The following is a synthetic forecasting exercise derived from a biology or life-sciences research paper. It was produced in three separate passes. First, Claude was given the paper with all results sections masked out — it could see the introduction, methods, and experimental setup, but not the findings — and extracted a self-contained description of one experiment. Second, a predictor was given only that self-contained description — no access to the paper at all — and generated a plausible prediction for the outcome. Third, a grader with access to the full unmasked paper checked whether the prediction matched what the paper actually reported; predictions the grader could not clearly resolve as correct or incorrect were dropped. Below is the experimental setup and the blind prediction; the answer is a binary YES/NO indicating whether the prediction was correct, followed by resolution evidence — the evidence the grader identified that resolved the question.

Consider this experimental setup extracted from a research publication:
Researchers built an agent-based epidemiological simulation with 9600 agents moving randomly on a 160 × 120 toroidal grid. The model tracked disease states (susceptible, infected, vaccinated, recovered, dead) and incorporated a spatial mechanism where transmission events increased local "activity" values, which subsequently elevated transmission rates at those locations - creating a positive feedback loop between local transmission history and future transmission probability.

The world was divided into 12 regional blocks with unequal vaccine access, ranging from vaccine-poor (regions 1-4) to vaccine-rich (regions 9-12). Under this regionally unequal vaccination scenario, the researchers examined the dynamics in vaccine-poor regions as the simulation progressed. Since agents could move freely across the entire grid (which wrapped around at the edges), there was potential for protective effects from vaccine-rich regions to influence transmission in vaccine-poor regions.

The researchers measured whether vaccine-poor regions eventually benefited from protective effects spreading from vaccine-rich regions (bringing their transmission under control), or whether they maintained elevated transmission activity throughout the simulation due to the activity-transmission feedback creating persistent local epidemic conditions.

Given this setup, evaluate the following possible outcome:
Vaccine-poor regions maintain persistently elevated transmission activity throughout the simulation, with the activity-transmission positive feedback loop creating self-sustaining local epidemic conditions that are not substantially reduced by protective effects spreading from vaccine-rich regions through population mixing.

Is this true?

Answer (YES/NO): YES